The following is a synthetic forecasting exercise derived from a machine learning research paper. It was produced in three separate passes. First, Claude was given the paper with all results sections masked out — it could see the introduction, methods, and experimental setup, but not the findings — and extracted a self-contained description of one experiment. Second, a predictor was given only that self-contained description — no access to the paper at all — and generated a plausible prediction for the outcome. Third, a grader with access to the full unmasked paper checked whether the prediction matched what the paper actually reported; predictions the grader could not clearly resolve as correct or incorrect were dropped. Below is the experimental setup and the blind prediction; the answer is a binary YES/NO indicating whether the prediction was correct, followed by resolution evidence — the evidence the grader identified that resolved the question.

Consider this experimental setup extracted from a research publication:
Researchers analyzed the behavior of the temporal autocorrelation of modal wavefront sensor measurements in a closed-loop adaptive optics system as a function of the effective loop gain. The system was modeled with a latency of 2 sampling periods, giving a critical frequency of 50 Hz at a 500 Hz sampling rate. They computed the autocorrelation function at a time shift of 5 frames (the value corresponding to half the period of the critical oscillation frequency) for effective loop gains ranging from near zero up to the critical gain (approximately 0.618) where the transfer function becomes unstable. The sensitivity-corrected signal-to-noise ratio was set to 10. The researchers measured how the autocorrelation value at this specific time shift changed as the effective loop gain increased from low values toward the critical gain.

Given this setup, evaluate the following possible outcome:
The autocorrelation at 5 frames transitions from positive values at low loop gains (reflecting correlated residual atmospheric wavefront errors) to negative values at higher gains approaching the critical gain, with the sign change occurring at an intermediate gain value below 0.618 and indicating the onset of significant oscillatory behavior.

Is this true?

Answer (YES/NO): YES